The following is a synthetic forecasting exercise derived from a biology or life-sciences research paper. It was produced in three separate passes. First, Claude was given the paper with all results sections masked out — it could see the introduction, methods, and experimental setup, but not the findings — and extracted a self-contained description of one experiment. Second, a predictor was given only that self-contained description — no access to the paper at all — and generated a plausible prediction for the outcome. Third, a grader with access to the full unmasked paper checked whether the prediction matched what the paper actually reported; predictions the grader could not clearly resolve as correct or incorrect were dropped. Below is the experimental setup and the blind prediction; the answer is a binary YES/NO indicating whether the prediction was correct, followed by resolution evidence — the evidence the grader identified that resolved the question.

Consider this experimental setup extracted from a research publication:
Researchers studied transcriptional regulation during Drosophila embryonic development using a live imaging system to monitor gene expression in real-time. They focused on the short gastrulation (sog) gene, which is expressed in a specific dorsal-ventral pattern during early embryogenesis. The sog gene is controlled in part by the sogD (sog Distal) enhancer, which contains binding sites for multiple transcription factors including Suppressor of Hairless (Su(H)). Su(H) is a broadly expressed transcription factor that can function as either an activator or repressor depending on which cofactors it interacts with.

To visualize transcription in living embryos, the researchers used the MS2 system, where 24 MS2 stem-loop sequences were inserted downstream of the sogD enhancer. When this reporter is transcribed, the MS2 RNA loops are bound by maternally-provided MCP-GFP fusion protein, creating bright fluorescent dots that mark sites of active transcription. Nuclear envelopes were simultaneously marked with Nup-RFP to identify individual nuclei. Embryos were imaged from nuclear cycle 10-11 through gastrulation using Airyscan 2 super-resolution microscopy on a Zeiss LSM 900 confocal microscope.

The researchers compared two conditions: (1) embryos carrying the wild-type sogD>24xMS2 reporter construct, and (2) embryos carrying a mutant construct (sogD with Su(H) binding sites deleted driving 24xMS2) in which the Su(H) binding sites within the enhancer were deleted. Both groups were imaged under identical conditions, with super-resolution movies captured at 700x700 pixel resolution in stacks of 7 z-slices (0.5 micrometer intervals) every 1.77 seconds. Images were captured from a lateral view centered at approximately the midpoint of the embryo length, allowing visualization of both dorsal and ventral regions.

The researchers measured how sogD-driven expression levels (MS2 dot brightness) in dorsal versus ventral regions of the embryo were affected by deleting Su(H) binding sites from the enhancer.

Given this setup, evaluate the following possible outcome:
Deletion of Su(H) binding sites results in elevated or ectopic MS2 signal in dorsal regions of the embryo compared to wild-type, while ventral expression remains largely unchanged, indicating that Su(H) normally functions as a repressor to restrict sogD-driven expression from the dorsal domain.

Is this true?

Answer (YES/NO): NO